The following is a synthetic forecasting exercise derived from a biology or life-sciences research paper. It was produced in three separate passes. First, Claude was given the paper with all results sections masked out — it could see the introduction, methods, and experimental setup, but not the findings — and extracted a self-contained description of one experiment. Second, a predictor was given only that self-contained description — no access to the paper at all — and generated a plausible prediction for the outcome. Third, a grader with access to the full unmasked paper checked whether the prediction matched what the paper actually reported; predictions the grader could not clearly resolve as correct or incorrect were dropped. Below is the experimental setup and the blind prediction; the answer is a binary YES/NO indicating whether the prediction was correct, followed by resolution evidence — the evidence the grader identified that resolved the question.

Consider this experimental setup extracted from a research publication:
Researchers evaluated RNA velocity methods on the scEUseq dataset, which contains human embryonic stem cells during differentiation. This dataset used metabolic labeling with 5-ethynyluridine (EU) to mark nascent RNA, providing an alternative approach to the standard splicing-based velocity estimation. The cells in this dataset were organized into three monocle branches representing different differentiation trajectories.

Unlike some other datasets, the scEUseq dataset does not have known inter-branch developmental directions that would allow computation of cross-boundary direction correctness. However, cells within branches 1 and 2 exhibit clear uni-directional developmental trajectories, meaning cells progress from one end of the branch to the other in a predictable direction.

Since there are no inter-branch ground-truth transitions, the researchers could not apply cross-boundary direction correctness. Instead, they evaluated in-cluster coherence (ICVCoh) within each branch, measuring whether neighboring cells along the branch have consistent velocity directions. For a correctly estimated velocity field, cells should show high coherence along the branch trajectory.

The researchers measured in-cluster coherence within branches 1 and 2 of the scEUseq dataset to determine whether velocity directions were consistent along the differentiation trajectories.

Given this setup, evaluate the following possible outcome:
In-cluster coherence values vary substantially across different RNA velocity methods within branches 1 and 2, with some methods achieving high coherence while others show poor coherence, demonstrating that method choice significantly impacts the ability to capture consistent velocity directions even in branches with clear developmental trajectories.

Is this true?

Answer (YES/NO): NO